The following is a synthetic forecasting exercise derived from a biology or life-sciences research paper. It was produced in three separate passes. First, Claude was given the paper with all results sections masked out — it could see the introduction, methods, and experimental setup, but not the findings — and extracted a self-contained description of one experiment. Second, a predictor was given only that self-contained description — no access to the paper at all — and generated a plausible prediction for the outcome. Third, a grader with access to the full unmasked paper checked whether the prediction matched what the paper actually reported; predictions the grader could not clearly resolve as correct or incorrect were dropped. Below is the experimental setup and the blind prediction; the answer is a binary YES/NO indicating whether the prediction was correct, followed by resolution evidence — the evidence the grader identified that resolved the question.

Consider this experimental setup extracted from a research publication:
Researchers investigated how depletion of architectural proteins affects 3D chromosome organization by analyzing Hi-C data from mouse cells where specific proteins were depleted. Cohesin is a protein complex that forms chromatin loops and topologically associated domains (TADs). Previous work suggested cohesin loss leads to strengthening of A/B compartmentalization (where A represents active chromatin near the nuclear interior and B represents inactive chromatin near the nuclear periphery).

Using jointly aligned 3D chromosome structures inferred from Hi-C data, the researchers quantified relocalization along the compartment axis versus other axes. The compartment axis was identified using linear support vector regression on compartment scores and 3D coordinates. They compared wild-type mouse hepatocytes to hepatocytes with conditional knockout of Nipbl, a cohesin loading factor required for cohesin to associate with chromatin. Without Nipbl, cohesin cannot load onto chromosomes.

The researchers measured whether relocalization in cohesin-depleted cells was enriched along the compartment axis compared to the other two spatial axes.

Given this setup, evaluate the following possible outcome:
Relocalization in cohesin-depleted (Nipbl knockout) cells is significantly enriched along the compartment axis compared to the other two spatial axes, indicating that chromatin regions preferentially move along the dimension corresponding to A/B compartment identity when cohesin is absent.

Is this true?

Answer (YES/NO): YES